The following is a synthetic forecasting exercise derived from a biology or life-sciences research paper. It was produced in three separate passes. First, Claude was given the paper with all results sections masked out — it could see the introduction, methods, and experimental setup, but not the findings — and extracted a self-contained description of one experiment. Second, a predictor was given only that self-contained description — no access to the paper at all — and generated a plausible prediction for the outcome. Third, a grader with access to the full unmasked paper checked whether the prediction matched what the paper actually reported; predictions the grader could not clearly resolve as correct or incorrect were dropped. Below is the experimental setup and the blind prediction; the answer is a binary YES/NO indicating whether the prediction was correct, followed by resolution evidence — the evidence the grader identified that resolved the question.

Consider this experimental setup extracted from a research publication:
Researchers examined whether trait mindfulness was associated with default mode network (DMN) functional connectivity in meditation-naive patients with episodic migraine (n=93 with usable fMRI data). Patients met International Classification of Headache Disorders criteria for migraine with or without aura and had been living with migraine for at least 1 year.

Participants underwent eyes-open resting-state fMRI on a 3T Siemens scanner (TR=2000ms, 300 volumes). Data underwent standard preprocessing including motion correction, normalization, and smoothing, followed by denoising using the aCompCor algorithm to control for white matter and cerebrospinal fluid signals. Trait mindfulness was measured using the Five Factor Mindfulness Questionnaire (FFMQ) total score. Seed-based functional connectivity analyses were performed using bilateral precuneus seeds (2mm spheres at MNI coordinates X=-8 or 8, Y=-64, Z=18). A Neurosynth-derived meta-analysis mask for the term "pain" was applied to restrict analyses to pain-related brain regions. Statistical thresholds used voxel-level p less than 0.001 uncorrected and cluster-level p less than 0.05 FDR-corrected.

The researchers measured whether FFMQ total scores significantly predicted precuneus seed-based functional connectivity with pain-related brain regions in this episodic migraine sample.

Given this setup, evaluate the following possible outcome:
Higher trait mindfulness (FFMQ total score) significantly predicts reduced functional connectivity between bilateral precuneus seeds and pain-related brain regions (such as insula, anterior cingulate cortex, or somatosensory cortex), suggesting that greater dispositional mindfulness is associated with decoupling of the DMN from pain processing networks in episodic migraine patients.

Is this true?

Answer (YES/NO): NO